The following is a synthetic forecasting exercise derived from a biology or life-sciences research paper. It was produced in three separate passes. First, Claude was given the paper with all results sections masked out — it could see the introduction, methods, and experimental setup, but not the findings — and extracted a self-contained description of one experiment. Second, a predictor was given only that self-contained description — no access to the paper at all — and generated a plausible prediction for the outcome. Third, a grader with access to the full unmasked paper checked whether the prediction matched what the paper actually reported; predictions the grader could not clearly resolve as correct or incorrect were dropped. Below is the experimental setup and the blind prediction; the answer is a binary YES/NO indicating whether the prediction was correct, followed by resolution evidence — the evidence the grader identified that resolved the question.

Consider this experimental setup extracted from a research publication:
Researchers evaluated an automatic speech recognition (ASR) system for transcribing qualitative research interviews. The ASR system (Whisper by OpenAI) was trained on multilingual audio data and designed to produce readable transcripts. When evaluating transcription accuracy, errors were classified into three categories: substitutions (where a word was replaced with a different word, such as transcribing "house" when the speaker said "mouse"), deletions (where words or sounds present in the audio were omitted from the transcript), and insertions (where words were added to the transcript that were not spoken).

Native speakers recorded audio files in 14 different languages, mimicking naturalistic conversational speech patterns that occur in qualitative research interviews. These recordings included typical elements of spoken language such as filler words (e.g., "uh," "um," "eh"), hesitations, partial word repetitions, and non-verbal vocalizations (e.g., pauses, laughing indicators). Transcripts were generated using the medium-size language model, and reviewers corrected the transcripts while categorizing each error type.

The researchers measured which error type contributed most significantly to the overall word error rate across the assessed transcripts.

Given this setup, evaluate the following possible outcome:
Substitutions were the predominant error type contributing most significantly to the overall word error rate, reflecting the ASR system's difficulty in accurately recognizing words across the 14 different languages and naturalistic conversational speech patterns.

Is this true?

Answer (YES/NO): NO